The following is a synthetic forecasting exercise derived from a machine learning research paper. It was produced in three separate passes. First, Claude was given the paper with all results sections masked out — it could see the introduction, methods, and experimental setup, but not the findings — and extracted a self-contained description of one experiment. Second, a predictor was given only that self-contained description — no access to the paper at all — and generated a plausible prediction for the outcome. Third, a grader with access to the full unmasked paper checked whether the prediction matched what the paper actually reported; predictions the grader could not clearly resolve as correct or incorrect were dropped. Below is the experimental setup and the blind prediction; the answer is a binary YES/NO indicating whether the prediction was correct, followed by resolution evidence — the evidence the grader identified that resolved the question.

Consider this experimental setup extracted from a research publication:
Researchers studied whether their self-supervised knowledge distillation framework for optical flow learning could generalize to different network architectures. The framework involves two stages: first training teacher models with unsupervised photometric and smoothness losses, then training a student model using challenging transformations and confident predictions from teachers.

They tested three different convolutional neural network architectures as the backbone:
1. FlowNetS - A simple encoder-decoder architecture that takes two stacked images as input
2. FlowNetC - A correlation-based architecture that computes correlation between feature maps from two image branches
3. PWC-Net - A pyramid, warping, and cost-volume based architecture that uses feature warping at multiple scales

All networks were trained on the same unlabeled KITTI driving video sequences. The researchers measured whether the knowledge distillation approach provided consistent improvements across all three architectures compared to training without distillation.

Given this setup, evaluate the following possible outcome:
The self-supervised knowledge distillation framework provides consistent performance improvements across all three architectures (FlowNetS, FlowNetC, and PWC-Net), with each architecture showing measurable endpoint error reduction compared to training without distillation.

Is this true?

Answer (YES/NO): YES